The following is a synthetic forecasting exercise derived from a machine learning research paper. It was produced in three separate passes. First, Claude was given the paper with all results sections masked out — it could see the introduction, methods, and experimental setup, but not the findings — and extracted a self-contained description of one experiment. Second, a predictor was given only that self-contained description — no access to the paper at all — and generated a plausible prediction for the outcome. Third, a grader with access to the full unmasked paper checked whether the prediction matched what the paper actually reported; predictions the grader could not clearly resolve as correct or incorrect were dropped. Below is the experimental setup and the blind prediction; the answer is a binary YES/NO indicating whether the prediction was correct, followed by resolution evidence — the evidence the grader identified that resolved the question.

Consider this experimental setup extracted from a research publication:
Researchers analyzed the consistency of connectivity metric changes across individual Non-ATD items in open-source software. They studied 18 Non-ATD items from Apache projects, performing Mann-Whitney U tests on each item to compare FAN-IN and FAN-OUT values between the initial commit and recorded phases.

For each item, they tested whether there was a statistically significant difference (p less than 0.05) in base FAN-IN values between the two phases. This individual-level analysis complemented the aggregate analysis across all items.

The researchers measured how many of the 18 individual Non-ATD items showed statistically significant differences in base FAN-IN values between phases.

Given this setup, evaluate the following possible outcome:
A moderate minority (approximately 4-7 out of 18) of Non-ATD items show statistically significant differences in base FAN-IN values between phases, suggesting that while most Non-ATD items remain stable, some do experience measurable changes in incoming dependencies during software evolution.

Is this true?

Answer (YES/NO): NO